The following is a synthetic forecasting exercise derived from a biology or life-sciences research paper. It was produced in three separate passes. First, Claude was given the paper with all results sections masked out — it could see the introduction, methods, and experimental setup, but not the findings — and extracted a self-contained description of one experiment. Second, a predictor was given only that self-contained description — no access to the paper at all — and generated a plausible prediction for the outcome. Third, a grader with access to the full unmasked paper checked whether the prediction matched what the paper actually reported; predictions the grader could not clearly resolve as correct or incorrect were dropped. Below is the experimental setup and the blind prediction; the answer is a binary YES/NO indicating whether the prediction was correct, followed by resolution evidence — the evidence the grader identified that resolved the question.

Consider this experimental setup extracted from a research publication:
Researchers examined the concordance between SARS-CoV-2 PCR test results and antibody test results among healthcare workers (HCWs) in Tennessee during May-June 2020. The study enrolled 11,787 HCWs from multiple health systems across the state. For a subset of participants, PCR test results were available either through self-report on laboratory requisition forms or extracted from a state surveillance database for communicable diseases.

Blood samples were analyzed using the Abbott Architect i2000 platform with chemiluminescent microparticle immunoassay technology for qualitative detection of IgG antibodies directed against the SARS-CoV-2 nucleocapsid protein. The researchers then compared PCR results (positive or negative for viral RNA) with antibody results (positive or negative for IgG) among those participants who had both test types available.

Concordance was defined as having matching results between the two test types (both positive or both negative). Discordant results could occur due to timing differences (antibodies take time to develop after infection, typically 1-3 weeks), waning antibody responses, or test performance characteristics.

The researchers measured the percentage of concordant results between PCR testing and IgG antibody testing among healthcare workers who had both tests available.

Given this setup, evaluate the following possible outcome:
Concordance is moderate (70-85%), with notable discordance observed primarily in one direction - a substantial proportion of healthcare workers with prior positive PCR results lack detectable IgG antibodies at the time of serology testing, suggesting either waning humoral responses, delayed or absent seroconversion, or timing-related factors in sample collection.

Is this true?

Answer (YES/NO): NO